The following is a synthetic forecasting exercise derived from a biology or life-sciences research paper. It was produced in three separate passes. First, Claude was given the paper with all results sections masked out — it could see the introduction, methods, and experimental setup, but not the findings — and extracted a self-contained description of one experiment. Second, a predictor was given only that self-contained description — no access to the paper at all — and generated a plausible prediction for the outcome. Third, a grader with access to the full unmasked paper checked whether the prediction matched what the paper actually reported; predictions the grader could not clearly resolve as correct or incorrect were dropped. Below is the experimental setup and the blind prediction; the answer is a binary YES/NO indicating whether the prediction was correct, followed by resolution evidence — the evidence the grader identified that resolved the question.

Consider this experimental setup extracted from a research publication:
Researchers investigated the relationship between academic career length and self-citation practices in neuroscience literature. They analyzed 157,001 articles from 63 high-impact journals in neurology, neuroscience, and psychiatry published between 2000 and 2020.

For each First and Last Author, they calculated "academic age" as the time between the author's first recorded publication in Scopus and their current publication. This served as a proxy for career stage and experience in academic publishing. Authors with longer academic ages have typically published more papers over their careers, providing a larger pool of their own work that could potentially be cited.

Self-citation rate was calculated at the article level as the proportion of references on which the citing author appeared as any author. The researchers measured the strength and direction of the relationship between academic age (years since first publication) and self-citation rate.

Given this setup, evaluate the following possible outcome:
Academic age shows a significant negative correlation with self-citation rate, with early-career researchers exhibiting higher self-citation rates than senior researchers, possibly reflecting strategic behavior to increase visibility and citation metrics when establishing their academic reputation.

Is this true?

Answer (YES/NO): NO